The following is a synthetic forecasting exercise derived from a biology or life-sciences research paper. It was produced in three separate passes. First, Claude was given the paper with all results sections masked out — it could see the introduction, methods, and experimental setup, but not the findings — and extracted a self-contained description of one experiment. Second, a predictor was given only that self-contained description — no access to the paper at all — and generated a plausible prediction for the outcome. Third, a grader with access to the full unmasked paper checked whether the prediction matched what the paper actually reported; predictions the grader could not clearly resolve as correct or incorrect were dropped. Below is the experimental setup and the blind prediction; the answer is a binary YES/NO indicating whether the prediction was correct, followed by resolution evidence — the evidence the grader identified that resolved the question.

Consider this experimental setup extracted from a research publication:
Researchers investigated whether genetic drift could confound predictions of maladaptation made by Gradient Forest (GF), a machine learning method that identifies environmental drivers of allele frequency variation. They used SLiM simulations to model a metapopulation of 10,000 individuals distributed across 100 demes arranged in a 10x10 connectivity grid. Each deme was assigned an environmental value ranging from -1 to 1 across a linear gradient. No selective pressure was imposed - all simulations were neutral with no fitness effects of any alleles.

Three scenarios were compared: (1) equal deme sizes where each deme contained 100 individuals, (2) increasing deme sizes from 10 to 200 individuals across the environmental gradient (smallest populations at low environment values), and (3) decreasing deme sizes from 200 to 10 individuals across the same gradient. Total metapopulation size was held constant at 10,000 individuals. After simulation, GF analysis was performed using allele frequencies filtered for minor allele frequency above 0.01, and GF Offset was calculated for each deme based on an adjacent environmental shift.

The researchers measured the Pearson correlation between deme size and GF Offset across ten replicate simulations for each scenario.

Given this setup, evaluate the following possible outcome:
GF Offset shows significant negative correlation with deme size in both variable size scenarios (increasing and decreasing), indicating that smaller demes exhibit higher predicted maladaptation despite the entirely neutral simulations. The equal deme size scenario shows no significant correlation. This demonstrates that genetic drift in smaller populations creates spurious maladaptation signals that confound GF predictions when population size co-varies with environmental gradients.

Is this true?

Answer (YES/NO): YES